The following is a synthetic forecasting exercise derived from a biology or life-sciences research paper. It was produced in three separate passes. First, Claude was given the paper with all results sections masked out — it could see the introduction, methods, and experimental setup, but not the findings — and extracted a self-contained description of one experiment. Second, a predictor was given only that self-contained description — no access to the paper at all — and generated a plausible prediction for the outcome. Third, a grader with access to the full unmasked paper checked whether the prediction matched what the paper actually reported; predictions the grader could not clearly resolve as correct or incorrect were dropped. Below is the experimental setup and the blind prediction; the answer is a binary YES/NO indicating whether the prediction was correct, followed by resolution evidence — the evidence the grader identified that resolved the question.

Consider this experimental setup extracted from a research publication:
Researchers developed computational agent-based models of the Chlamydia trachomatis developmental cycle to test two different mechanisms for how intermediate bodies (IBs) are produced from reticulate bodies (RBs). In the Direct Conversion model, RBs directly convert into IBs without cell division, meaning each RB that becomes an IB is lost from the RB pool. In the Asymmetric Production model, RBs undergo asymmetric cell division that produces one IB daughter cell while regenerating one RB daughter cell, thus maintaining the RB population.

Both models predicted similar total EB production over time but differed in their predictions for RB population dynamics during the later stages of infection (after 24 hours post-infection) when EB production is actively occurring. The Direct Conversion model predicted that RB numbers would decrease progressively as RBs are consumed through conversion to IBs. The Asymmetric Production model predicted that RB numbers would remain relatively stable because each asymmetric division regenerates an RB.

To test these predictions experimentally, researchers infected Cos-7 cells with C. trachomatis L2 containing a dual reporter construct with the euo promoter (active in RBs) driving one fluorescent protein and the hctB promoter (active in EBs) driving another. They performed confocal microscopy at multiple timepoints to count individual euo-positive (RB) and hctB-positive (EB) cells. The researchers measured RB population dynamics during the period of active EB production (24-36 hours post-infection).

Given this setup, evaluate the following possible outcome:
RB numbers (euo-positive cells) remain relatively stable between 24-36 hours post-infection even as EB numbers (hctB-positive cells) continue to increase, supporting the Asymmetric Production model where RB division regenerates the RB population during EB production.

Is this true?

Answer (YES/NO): YES